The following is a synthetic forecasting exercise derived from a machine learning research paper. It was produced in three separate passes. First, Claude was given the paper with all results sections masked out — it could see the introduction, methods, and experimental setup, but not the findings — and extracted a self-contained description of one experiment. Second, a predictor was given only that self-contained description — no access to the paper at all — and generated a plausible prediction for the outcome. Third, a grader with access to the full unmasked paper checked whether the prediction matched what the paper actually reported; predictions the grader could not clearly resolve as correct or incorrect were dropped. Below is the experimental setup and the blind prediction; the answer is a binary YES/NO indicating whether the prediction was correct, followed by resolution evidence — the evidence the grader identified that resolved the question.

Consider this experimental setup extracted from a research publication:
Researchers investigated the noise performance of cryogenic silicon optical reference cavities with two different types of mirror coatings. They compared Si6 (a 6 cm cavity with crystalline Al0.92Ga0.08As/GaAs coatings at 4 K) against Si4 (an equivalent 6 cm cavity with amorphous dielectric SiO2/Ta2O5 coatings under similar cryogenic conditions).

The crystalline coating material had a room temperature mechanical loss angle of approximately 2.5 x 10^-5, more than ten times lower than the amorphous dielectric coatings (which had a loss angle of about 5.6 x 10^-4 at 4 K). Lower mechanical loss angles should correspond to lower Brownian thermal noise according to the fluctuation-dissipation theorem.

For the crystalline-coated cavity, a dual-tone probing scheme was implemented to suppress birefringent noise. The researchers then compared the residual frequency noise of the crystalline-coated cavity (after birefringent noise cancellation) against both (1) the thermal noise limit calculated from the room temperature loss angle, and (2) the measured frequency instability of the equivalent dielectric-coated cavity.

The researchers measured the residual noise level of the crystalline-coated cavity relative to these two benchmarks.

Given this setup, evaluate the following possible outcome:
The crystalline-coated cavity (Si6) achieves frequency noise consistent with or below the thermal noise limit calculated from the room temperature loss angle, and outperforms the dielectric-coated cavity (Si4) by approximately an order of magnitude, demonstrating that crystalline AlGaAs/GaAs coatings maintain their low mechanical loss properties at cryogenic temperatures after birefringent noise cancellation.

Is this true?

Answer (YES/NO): NO